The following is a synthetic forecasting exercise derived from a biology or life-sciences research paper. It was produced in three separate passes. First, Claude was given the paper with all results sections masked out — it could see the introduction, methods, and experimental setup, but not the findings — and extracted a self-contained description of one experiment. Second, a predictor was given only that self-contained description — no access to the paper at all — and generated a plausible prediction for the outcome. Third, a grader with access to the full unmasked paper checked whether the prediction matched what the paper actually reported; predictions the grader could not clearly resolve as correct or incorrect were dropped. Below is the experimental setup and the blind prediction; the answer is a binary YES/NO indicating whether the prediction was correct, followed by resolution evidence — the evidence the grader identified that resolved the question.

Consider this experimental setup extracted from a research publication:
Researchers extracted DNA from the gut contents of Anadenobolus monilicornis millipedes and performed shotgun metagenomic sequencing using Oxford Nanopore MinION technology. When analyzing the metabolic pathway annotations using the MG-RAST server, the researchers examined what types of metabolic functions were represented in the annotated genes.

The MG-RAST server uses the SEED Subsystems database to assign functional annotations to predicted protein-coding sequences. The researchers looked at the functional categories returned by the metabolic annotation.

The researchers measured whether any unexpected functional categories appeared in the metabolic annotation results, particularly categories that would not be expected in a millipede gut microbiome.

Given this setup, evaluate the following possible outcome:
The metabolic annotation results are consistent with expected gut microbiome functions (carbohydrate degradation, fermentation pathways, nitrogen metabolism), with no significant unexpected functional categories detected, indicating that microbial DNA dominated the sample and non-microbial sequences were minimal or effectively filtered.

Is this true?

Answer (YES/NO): NO